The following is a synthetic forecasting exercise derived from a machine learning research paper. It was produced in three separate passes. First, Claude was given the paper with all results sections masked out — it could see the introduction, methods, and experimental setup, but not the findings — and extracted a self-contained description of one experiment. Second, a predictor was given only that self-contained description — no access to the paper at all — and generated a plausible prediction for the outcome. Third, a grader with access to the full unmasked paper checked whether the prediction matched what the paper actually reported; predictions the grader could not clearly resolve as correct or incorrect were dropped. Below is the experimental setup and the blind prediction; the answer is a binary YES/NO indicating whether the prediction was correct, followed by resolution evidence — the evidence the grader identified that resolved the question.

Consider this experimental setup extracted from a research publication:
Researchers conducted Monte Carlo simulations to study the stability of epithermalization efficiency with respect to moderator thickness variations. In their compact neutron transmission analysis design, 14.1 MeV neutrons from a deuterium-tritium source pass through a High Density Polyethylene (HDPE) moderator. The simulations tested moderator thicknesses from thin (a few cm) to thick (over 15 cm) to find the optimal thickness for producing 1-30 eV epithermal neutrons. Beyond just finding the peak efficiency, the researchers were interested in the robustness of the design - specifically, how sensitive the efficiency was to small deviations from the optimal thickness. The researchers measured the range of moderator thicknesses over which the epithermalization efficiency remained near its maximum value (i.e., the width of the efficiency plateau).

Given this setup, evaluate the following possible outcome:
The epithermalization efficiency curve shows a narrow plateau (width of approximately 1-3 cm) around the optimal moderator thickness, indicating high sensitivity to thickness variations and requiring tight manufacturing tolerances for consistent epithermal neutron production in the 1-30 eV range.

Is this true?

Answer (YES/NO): NO